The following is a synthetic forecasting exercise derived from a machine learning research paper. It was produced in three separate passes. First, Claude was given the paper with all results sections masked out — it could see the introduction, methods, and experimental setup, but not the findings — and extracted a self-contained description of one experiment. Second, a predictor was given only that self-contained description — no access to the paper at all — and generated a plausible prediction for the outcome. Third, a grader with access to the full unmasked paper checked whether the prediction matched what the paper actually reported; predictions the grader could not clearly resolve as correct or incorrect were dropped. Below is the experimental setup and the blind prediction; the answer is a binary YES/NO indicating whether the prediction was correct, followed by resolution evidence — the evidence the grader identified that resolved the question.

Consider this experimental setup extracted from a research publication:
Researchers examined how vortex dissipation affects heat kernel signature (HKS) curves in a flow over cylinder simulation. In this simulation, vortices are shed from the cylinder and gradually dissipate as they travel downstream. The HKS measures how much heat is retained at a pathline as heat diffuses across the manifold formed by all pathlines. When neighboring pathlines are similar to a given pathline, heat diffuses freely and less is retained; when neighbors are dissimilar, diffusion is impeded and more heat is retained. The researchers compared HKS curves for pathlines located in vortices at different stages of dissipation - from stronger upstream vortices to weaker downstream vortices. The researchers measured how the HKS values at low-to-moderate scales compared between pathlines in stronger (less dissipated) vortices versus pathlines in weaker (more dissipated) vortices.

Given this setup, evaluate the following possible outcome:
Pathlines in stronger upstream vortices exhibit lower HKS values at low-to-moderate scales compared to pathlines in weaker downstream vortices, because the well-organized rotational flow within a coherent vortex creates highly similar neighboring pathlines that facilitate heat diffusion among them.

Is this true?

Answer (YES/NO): NO